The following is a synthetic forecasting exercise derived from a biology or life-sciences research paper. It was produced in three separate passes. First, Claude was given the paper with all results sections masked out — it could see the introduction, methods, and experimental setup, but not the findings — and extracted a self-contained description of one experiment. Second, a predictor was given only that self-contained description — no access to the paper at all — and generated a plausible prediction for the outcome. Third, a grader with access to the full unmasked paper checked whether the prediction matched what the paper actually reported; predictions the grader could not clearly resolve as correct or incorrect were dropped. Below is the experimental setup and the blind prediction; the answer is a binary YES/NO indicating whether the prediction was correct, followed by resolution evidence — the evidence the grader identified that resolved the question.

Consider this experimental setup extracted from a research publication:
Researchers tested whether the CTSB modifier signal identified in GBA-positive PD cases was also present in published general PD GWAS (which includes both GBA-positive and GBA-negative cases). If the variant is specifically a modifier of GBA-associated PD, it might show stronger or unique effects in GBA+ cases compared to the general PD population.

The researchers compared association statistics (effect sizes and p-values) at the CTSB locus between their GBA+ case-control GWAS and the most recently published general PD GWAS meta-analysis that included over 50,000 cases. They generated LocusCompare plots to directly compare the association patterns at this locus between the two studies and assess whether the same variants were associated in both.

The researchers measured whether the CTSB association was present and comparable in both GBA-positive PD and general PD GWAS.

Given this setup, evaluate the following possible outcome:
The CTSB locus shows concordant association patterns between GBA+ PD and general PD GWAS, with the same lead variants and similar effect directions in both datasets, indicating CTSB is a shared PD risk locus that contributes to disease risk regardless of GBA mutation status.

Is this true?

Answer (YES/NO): YES